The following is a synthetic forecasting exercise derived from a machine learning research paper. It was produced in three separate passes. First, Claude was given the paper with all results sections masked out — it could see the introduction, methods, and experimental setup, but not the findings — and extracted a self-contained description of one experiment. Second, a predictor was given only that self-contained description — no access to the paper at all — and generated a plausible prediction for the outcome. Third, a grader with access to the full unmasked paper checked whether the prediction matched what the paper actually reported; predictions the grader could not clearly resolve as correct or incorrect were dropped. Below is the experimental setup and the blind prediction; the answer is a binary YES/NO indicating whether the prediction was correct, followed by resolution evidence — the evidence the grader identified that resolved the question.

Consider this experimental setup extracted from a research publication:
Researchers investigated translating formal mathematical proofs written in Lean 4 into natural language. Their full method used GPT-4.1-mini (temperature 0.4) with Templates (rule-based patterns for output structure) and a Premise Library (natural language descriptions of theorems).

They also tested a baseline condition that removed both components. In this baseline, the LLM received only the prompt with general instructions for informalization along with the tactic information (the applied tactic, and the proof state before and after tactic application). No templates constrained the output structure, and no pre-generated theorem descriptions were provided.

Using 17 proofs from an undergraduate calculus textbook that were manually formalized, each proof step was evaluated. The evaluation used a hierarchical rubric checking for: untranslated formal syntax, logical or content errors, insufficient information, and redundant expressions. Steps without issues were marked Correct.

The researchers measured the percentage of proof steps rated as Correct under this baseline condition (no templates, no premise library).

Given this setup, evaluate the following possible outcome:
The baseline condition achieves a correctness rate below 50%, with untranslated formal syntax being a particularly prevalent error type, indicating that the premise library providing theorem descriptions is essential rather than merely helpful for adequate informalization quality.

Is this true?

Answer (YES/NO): NO